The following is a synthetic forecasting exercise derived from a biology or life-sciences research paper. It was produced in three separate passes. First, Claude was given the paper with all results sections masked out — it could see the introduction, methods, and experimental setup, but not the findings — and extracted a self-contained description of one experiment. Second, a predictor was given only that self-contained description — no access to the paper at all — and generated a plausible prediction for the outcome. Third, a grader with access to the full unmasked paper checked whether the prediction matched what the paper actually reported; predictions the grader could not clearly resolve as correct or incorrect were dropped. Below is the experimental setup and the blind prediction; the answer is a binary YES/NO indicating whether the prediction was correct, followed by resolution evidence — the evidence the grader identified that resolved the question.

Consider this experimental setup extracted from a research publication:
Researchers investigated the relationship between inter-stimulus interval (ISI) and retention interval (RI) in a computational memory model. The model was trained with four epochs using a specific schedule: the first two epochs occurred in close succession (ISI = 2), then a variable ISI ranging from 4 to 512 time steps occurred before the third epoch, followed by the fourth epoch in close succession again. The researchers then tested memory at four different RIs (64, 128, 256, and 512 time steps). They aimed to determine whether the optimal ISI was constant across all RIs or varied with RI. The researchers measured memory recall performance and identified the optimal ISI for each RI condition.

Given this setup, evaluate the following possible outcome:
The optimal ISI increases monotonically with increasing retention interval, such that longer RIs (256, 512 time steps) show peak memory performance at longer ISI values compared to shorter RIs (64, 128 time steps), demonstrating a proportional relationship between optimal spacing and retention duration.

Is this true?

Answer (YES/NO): NO